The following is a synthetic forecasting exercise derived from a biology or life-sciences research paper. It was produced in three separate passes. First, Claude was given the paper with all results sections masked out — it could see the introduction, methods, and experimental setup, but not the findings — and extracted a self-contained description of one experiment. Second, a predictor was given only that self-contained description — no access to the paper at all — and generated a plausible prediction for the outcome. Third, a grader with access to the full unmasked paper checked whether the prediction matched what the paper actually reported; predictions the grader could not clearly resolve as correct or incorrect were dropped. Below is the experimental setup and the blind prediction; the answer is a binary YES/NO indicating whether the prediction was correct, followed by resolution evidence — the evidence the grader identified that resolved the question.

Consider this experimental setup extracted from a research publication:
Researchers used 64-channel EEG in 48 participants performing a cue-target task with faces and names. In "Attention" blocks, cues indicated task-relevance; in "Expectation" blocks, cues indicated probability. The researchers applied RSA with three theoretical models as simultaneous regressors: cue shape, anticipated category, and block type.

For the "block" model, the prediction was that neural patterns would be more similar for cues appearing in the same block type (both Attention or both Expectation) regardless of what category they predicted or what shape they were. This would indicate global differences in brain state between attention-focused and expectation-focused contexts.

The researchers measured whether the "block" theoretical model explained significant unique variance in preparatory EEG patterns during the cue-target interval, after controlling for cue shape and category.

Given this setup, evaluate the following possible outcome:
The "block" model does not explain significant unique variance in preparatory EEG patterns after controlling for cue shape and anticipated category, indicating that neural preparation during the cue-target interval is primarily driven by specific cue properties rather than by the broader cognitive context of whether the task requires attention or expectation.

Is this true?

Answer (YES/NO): NO